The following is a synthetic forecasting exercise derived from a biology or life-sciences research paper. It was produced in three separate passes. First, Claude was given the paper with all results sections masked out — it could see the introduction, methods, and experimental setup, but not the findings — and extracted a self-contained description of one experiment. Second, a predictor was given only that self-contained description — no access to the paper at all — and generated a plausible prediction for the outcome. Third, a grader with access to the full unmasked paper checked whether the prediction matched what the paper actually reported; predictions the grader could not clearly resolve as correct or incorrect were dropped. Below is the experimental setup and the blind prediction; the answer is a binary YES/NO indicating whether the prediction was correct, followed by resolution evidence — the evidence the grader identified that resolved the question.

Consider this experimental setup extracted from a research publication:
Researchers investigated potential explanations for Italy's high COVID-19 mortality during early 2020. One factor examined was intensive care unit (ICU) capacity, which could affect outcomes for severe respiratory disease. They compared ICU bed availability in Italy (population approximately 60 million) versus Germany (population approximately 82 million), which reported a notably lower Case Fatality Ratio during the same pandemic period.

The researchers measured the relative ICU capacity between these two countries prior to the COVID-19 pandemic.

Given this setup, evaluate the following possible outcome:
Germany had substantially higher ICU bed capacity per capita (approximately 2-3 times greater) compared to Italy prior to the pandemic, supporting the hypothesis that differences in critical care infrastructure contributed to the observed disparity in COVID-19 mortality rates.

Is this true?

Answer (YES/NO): NO